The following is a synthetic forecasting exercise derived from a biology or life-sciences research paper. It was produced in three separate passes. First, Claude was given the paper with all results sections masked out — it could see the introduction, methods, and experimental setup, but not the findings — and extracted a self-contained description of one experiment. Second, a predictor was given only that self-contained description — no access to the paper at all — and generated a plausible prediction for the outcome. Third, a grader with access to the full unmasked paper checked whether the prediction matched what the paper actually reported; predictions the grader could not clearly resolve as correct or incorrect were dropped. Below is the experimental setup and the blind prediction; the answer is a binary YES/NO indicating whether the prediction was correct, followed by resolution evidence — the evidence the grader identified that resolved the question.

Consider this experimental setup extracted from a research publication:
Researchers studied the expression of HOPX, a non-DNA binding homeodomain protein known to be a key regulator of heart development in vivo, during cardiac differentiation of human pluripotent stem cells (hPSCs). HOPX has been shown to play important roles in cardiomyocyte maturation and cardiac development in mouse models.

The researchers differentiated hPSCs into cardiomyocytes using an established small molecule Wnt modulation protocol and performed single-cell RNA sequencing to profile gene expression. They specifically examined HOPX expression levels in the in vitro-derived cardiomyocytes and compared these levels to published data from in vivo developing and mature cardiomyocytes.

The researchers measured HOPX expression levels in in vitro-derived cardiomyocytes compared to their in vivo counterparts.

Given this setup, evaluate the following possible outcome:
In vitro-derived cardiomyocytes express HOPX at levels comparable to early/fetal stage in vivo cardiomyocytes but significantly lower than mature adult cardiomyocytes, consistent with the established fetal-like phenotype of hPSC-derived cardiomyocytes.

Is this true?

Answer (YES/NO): NO